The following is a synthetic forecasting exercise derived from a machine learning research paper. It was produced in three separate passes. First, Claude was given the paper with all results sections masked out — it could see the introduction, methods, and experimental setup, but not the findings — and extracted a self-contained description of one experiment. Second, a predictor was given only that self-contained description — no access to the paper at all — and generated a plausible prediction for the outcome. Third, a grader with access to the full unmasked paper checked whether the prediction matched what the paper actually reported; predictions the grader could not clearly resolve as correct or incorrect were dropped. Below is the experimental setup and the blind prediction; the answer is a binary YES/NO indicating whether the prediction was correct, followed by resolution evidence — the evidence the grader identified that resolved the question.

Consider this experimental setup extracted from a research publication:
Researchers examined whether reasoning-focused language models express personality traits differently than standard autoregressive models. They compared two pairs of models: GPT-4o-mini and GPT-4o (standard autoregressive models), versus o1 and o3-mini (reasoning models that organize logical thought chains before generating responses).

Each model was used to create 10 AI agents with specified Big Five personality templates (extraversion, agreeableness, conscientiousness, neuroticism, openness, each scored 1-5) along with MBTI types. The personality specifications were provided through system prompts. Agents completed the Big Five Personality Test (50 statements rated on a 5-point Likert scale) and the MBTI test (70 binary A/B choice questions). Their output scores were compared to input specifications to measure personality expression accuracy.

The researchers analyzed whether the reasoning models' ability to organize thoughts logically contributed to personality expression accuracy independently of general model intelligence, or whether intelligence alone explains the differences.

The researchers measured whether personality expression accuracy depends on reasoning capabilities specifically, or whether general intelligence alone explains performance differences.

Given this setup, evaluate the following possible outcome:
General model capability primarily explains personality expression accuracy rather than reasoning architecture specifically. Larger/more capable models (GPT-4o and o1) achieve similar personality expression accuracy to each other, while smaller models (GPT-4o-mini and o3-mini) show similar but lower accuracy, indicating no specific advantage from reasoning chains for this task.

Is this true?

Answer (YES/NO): NO